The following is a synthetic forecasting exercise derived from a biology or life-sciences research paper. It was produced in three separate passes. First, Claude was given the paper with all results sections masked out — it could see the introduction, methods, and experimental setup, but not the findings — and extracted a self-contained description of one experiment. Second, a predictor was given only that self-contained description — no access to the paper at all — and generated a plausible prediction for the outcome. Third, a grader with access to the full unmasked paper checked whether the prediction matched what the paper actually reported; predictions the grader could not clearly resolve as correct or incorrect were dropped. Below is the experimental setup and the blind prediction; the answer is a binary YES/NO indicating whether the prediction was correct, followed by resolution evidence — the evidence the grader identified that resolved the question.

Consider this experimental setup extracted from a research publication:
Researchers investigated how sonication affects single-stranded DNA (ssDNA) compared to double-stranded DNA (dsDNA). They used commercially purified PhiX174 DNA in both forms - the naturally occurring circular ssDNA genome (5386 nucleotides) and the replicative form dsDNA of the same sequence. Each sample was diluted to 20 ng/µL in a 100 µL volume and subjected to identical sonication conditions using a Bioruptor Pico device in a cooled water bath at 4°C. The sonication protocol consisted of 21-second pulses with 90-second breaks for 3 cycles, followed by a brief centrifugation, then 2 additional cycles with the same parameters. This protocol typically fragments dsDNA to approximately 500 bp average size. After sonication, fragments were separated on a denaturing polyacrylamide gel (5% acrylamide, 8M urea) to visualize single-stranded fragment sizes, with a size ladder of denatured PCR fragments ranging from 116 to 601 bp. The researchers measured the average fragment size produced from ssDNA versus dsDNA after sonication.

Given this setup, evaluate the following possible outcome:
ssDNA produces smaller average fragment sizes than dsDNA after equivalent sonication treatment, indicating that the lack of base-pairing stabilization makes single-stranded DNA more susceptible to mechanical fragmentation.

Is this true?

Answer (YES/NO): YES